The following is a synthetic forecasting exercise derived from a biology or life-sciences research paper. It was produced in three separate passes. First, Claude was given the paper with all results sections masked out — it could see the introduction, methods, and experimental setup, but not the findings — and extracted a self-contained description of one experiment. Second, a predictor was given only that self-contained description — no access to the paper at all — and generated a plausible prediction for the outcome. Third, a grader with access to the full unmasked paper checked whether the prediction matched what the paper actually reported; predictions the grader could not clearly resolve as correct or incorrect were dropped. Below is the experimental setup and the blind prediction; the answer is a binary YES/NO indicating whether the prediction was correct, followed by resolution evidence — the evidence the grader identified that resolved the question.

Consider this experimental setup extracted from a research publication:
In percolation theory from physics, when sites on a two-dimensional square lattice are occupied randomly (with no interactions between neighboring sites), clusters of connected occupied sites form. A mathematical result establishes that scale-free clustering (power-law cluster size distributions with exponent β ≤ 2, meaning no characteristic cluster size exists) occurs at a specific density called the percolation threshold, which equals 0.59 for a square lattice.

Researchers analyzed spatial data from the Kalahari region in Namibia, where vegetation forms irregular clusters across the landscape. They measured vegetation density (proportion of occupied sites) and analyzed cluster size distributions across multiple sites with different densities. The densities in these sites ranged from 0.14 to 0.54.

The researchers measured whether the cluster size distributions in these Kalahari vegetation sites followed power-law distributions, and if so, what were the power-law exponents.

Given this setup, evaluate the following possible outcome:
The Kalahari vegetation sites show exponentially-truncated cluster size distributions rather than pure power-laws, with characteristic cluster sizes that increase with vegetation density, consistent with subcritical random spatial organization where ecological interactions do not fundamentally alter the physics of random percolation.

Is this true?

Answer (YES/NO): NO